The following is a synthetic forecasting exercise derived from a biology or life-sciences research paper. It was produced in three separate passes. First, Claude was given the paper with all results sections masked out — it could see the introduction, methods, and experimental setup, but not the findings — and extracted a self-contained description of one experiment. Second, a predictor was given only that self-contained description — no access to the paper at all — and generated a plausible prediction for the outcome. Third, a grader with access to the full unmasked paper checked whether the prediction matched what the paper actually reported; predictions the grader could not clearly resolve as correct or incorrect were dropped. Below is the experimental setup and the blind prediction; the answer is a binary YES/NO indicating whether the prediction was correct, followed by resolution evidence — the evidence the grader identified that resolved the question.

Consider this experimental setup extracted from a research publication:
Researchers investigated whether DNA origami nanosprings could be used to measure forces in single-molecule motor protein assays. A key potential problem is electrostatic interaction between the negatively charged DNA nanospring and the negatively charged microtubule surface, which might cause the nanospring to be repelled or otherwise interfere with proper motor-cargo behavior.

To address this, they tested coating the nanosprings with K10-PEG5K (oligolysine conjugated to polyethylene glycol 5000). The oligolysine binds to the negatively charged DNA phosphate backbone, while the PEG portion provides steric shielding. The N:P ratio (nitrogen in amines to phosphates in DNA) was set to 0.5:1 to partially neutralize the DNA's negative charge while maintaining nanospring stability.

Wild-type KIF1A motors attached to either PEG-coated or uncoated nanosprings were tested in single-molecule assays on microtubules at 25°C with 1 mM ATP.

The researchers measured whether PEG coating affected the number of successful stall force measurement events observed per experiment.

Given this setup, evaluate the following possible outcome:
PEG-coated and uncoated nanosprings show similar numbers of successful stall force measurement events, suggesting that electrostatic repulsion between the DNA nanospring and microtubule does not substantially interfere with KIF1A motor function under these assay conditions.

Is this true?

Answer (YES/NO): YES